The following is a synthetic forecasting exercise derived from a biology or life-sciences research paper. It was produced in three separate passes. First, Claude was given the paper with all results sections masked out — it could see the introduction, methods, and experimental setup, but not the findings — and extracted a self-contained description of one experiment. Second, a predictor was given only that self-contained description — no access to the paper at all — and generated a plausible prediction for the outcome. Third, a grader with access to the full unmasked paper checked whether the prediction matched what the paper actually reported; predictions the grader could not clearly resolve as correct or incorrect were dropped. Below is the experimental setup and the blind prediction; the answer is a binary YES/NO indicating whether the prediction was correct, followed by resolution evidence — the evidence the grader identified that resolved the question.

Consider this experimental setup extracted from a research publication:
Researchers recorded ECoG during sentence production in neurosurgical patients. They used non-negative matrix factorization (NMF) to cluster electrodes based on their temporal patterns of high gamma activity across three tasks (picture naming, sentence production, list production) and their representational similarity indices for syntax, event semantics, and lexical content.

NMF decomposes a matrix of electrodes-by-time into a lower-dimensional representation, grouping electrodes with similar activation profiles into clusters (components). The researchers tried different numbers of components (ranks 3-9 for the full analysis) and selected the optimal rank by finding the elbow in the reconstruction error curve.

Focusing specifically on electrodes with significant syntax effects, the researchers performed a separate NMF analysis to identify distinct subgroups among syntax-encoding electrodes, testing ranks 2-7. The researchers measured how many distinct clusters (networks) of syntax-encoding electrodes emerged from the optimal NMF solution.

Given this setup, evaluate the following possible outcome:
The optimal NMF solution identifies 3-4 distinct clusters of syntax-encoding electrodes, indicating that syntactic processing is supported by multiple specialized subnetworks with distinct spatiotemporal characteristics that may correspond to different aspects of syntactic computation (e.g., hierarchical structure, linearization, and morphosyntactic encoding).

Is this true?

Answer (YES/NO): YES